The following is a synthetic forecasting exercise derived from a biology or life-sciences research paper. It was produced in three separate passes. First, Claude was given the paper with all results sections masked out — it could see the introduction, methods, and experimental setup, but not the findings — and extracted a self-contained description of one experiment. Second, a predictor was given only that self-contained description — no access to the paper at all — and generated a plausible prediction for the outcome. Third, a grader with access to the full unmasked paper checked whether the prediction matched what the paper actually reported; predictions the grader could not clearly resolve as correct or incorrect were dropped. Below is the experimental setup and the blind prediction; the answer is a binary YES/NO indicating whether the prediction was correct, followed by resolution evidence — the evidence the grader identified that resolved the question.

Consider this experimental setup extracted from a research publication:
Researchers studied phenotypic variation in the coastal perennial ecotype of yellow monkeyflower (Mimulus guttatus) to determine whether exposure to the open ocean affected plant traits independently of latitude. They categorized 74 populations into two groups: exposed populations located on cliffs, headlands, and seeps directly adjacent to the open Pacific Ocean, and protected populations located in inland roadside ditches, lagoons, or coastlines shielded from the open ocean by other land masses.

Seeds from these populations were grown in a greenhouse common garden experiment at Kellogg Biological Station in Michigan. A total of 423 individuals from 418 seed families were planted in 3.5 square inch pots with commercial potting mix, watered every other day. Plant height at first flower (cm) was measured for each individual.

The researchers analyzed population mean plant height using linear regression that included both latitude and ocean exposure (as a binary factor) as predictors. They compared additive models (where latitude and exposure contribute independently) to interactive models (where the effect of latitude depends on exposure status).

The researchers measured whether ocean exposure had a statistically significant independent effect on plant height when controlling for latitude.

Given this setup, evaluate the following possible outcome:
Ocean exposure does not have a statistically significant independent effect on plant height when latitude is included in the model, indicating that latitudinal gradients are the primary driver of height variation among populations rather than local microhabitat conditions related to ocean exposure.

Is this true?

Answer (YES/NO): NO